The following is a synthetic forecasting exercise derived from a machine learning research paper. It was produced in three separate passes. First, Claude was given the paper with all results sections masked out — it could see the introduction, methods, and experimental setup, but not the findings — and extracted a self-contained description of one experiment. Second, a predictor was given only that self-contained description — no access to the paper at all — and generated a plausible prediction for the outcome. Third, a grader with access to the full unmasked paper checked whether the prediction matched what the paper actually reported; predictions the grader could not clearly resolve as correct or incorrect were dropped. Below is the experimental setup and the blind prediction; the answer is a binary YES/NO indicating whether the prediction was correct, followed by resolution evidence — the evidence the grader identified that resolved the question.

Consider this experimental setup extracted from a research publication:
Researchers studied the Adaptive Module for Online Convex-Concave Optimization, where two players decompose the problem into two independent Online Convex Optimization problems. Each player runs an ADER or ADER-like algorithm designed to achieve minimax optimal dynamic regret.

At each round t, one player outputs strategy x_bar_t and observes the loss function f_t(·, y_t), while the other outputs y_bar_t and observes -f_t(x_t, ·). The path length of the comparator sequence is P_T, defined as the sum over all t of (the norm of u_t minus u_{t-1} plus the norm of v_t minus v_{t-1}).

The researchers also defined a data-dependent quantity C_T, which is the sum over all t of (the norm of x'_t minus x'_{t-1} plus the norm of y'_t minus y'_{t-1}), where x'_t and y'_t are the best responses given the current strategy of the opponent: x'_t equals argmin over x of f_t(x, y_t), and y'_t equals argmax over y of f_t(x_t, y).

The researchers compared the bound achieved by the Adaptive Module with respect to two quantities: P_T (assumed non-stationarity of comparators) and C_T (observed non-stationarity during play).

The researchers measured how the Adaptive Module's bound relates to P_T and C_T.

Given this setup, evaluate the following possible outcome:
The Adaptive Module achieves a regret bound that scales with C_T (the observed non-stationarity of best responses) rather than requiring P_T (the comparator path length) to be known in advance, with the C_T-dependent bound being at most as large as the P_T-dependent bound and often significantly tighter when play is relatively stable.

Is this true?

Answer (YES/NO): NO